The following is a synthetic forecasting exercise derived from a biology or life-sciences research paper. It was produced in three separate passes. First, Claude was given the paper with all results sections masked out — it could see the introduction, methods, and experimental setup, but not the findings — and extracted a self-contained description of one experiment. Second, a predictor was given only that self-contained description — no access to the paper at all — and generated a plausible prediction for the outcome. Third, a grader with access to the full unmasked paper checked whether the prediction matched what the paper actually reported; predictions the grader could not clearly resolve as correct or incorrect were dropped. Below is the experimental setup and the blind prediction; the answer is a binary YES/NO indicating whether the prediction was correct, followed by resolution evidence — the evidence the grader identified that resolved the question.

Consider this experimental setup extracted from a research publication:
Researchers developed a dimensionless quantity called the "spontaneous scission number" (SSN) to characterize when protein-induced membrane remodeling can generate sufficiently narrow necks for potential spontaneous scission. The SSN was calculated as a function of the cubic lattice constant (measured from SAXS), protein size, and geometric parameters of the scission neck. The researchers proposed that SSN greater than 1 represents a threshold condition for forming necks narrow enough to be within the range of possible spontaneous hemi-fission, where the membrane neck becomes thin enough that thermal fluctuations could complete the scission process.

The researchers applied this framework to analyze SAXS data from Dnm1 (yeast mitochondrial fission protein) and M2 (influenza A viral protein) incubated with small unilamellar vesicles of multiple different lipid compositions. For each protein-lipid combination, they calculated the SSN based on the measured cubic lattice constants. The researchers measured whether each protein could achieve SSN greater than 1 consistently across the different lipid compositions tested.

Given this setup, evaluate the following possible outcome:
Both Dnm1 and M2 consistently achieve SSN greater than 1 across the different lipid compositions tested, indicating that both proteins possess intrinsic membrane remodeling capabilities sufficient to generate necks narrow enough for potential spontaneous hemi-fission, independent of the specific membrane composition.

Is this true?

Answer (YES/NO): NO